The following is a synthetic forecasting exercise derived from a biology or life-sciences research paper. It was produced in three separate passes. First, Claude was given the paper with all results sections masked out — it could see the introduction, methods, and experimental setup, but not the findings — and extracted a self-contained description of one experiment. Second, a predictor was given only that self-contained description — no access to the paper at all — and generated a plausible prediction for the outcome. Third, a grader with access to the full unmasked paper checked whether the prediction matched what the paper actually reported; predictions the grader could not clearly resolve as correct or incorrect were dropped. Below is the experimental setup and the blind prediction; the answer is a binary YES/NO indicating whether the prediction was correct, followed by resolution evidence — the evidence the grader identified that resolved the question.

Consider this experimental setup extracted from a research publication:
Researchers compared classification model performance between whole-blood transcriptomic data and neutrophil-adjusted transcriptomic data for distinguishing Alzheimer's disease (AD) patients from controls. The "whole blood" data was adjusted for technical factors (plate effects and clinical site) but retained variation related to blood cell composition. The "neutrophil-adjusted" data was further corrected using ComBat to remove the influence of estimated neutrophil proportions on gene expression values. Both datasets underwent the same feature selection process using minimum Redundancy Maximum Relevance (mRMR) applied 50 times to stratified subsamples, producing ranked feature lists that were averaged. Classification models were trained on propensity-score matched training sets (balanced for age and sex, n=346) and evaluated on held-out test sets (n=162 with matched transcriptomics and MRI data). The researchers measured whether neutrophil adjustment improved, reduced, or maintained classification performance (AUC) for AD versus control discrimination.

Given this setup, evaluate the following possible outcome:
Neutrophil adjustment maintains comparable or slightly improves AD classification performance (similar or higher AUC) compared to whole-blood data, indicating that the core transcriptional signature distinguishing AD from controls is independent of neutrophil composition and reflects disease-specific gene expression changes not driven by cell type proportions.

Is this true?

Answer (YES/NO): NO